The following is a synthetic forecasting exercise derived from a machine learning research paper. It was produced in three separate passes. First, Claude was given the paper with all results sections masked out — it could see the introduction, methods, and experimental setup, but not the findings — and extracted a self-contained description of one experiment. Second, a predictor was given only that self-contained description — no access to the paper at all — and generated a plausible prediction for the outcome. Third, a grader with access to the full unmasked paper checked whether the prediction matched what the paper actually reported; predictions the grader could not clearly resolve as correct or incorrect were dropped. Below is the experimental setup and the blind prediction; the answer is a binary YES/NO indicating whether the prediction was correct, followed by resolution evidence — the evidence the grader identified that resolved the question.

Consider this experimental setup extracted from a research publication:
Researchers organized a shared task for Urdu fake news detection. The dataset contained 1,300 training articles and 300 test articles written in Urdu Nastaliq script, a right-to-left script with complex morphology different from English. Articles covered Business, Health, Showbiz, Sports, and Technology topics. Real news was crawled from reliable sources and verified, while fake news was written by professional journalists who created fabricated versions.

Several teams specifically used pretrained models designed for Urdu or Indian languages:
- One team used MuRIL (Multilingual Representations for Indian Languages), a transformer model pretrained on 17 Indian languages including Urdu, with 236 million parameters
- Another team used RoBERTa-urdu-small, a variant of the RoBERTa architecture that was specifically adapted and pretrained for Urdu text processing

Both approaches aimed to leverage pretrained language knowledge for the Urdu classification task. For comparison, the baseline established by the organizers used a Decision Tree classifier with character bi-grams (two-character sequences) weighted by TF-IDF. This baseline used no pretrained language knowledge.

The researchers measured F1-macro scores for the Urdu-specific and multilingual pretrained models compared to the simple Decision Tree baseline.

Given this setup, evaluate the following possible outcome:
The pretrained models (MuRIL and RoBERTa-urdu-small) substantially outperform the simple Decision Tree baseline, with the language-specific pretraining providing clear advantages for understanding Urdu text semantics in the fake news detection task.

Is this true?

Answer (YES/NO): NO